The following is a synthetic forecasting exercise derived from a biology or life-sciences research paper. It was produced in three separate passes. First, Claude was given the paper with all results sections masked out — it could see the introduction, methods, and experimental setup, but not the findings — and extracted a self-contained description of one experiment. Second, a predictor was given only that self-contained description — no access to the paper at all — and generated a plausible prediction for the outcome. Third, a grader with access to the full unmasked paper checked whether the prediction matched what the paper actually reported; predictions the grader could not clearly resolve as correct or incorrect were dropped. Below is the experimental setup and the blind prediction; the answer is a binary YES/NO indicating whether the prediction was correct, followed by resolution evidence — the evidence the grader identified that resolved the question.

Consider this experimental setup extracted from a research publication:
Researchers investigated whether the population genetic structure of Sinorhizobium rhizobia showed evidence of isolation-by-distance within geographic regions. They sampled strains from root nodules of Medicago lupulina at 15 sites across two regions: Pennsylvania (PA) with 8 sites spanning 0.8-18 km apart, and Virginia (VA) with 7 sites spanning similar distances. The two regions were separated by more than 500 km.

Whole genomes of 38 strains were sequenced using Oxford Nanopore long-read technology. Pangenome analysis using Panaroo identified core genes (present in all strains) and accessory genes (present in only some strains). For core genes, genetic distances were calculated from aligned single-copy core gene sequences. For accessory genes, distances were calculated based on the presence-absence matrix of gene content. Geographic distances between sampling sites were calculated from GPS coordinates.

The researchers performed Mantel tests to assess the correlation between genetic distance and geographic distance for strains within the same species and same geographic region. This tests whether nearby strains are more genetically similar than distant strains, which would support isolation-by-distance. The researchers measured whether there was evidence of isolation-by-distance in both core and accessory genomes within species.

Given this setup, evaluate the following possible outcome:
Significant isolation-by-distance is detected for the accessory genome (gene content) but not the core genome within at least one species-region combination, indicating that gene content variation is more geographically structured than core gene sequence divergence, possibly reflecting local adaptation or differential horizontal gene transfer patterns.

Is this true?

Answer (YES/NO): NO